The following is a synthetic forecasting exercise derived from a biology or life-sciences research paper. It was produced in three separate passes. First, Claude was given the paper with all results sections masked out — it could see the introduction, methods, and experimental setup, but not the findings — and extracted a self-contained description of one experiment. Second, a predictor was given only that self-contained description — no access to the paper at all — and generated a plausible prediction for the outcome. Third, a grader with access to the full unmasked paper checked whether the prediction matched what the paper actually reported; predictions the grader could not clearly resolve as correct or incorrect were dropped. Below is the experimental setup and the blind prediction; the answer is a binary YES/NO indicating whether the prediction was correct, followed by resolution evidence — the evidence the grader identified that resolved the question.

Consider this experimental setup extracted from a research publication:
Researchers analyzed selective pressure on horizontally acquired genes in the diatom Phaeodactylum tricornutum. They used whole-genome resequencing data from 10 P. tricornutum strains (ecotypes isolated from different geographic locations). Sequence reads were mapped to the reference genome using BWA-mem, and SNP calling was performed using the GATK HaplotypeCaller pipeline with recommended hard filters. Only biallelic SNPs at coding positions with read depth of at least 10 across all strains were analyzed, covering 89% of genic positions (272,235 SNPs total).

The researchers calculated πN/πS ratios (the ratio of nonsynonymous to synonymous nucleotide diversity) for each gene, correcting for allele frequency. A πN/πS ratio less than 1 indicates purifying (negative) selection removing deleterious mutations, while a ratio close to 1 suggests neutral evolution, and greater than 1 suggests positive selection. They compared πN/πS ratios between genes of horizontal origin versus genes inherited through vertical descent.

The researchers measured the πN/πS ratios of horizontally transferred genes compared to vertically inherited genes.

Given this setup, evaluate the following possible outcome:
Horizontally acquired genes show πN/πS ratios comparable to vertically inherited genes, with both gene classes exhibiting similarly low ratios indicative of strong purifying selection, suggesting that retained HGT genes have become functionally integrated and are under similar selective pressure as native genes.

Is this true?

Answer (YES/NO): NO